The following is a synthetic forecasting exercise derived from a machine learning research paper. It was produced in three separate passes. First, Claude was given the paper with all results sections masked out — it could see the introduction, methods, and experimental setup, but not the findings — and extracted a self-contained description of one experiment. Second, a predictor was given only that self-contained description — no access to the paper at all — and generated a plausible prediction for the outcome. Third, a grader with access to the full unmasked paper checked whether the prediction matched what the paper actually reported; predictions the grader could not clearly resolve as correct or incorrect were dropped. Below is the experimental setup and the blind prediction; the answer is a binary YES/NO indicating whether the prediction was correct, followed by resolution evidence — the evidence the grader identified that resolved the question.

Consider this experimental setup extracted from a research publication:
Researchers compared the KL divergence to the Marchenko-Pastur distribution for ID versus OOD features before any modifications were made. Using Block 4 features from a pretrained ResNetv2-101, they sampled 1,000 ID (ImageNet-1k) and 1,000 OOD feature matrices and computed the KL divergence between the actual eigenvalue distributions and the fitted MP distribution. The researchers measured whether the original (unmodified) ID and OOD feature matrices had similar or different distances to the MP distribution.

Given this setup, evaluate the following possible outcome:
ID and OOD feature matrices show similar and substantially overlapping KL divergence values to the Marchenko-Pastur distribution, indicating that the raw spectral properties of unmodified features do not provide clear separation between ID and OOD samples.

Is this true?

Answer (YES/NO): NO